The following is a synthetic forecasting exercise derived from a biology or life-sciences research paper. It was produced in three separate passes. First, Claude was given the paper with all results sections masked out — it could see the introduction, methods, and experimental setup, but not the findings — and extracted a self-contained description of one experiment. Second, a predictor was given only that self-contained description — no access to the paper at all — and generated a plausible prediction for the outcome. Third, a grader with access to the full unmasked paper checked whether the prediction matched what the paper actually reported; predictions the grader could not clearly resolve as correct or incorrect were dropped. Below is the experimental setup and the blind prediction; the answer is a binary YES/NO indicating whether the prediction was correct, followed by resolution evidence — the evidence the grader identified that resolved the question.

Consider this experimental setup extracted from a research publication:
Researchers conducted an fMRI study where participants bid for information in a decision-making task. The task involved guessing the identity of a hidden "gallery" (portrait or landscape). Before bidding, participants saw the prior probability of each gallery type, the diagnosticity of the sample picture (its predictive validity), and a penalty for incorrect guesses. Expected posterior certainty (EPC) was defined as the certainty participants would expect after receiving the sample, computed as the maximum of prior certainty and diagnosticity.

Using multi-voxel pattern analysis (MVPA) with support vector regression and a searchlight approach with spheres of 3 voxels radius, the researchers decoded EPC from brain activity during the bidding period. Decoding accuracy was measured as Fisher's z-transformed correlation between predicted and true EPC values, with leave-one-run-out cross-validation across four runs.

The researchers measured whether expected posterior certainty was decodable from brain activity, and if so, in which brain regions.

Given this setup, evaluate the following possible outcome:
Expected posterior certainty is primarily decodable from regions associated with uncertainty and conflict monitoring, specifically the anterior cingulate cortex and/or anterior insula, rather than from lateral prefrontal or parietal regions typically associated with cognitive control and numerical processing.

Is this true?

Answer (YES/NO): NO